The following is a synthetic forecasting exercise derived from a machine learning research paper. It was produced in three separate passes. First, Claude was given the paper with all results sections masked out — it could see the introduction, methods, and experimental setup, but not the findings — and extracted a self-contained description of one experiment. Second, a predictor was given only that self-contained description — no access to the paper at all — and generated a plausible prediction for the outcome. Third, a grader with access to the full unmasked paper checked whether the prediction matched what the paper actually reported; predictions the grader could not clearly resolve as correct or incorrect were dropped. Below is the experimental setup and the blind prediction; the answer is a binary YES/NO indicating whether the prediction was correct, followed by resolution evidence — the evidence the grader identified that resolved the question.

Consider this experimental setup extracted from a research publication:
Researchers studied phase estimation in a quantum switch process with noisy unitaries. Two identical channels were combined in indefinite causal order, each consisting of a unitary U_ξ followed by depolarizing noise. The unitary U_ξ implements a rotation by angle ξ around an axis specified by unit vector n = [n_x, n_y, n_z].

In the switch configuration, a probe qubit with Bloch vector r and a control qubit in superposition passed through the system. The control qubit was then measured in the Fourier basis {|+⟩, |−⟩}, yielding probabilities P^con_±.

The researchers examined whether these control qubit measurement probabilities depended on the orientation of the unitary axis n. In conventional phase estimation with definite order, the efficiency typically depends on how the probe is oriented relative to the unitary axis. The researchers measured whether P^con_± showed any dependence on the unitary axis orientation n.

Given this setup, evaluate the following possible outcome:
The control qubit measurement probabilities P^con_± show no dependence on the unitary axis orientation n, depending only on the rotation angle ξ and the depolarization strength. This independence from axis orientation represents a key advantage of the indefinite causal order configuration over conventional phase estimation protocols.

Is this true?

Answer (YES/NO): YES